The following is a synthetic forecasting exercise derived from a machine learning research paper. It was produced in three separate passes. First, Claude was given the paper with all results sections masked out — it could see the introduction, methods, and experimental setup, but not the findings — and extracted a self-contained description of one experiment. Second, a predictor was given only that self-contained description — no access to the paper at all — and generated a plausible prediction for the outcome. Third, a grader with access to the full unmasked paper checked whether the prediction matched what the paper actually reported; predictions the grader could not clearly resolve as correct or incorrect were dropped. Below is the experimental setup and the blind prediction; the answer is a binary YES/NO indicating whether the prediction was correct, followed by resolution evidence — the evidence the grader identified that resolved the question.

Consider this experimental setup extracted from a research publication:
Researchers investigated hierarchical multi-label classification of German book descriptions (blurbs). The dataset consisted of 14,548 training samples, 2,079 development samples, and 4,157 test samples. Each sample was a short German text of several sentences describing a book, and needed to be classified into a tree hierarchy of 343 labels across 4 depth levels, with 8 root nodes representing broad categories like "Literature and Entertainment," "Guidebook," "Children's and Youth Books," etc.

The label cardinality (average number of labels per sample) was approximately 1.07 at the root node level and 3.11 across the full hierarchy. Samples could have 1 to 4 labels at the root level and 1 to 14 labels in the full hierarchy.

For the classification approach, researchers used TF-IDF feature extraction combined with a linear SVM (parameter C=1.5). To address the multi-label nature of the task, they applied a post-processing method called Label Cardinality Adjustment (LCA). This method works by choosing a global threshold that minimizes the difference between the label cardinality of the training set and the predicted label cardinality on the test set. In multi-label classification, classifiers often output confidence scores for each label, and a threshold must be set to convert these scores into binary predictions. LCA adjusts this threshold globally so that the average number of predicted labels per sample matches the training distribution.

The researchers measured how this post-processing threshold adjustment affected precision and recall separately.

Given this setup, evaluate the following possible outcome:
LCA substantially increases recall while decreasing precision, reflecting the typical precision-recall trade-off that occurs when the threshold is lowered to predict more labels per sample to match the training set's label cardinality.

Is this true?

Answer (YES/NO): YES